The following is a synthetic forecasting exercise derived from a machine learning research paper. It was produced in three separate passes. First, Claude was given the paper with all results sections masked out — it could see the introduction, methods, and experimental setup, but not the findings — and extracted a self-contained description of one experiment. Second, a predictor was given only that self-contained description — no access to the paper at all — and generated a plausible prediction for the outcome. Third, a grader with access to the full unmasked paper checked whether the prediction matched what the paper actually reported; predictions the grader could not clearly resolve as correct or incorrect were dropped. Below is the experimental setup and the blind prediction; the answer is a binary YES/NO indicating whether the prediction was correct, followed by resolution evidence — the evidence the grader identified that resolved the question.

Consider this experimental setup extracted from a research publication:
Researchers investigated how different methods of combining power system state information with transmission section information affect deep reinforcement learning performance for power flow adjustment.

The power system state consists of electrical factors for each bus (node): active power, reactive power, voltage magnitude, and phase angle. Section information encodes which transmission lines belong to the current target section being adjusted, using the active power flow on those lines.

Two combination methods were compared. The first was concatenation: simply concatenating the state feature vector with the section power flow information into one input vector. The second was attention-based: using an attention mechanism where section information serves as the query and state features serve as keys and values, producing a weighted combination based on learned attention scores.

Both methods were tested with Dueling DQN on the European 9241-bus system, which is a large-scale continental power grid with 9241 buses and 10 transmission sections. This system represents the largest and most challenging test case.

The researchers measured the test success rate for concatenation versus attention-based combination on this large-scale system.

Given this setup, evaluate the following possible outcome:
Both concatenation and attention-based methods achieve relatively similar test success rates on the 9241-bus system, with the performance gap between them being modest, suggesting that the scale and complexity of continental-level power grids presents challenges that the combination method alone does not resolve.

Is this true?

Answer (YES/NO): NO